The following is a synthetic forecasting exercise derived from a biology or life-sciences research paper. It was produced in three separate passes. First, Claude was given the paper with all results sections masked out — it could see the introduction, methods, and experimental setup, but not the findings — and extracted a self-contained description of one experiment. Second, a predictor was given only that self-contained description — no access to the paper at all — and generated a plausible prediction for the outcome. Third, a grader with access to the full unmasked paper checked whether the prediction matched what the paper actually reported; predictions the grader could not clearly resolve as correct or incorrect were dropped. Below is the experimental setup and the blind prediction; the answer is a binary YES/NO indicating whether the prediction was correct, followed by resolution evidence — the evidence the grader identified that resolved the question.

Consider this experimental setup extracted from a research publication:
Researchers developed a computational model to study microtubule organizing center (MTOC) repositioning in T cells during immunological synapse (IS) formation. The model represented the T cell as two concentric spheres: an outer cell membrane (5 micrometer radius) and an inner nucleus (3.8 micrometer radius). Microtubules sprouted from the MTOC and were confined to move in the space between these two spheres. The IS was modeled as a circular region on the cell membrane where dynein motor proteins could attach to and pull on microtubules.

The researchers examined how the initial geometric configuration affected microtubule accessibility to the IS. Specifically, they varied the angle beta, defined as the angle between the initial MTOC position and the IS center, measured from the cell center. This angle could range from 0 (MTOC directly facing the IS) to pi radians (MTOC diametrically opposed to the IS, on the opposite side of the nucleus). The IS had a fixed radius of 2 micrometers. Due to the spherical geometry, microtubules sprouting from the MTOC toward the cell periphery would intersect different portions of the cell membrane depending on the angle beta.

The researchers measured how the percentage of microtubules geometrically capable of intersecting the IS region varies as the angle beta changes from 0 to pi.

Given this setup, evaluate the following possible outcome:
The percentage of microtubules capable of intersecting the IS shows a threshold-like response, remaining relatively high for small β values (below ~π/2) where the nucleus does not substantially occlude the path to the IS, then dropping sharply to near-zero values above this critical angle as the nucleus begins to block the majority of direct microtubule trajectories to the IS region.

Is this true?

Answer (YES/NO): NO